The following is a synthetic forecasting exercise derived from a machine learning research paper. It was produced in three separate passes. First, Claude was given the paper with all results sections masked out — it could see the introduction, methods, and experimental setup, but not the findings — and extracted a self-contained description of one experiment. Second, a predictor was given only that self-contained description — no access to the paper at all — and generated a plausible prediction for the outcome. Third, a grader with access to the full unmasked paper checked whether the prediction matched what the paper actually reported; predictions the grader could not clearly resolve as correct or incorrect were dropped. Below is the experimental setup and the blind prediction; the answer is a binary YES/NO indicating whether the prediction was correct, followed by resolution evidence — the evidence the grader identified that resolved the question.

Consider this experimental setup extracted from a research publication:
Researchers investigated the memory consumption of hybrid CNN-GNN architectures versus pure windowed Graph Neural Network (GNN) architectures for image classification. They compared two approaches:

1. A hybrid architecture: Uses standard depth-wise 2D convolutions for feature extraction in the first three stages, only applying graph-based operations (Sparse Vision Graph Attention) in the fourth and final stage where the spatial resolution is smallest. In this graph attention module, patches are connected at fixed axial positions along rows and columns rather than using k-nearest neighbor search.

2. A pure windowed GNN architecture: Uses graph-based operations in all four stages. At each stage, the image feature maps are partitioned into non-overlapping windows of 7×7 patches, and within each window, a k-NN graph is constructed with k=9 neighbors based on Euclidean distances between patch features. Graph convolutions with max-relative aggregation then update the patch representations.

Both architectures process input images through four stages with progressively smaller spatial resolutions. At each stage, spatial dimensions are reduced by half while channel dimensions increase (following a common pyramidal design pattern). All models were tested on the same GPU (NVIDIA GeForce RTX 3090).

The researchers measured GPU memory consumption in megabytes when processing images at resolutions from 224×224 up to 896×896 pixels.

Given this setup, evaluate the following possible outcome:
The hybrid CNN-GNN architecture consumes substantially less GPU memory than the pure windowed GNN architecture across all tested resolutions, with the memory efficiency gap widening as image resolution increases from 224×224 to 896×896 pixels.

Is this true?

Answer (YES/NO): NO